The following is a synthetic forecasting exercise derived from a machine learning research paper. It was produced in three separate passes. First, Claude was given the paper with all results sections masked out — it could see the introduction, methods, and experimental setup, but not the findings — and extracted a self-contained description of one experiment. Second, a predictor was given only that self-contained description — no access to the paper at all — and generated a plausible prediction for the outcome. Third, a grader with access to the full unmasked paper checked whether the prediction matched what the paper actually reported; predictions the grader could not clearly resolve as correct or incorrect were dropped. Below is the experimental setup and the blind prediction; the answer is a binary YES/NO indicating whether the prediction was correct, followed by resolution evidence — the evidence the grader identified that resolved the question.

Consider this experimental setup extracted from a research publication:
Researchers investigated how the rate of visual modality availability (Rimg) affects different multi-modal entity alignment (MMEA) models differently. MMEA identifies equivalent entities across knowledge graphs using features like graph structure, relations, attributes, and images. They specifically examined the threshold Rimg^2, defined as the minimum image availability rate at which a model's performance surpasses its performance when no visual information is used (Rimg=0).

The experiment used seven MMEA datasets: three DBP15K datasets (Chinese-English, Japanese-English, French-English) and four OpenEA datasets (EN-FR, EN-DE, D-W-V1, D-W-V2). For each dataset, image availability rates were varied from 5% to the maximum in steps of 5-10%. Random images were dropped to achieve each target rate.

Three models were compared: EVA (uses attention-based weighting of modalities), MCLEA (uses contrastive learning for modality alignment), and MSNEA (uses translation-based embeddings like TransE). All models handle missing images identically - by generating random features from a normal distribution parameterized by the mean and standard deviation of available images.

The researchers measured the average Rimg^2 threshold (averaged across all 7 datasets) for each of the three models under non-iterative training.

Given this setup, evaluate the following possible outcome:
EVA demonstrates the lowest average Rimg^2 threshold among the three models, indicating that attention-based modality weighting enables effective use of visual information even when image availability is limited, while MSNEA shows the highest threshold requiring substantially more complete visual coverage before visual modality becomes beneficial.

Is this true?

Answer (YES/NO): NO